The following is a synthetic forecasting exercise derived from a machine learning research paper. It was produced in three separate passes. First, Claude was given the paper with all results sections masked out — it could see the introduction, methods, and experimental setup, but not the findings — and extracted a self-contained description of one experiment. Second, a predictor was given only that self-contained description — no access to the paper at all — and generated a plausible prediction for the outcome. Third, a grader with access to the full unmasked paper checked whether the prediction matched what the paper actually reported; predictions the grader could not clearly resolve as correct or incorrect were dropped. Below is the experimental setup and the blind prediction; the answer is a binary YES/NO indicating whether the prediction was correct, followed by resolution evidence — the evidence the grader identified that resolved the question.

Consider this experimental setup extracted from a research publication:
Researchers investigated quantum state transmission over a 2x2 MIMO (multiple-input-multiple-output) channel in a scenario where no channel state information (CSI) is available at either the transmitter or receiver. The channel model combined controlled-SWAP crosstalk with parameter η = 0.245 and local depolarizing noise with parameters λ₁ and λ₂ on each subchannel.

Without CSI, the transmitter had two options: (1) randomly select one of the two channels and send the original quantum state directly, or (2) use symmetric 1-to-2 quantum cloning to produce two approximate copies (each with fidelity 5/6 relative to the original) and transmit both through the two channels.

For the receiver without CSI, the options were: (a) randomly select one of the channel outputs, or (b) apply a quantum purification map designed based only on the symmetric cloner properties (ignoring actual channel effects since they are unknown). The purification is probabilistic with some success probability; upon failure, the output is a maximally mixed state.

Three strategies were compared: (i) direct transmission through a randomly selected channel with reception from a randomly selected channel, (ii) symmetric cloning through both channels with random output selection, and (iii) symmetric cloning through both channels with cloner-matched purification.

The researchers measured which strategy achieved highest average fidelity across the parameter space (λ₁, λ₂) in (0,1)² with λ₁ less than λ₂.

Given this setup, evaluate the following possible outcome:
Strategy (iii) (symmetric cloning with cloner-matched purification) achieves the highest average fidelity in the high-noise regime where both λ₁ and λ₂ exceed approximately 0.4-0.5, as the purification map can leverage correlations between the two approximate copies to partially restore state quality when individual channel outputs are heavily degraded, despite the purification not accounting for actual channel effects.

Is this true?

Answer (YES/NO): NO